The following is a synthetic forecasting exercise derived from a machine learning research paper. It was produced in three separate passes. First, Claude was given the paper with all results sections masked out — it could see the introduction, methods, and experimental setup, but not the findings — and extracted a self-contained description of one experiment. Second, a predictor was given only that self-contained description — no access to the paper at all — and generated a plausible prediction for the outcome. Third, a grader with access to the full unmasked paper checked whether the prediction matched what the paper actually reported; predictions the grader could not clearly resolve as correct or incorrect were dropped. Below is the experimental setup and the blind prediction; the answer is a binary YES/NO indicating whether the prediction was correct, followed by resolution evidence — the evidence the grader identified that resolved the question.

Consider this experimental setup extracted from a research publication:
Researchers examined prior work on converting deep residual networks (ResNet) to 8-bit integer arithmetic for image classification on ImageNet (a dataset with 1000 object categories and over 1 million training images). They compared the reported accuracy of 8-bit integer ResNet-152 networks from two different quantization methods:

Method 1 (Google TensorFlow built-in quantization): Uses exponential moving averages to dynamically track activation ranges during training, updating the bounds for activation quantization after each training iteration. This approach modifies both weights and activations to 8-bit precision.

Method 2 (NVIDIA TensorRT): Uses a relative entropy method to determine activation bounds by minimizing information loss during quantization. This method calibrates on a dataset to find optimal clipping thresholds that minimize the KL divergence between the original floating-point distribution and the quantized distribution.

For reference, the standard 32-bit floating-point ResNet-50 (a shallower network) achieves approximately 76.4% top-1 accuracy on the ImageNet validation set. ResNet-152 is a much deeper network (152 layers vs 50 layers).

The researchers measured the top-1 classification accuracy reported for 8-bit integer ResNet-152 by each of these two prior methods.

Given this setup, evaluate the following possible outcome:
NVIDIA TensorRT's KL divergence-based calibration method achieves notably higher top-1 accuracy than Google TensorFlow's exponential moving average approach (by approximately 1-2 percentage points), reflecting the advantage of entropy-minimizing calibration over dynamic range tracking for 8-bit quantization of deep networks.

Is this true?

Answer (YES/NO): NO